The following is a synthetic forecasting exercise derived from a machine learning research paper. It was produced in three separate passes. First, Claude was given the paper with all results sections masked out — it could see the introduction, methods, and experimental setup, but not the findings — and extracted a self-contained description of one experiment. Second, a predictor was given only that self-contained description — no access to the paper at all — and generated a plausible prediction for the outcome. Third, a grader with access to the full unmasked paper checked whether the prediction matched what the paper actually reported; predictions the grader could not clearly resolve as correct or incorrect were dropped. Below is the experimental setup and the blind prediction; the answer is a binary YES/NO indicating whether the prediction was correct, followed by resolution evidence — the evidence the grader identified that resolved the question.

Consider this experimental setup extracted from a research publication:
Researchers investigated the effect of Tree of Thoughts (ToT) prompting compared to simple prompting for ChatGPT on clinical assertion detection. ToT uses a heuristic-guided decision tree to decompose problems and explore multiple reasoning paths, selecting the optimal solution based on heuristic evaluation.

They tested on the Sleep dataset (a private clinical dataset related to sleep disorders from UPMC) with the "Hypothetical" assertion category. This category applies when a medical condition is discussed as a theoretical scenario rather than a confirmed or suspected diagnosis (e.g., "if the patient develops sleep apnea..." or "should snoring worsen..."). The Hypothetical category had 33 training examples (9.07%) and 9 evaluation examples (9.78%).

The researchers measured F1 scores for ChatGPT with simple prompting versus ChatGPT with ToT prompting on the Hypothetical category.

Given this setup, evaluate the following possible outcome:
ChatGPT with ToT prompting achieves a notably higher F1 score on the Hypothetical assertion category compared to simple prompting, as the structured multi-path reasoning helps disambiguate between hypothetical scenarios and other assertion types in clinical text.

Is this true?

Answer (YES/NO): NO